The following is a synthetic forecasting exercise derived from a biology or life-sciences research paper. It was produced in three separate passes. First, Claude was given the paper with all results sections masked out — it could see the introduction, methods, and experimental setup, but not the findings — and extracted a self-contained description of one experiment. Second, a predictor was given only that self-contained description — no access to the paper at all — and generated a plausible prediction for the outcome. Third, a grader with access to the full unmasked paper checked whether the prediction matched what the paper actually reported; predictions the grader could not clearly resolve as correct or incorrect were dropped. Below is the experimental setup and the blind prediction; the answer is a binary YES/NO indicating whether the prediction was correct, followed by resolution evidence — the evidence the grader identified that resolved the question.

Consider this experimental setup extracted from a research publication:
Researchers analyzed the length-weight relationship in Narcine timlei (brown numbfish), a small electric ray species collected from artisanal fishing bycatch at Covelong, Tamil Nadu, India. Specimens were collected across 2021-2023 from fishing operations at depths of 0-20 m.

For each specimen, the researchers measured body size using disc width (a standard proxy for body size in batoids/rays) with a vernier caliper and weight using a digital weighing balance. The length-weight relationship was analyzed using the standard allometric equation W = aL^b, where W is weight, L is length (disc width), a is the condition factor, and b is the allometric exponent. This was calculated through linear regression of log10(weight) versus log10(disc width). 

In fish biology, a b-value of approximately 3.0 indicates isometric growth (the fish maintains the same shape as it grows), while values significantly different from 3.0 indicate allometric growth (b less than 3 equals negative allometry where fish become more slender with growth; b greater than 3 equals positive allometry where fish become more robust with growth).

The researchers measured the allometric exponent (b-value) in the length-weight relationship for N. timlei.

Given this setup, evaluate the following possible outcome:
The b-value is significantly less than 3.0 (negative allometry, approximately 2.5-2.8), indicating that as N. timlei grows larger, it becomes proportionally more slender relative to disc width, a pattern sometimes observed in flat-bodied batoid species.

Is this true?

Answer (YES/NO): YES